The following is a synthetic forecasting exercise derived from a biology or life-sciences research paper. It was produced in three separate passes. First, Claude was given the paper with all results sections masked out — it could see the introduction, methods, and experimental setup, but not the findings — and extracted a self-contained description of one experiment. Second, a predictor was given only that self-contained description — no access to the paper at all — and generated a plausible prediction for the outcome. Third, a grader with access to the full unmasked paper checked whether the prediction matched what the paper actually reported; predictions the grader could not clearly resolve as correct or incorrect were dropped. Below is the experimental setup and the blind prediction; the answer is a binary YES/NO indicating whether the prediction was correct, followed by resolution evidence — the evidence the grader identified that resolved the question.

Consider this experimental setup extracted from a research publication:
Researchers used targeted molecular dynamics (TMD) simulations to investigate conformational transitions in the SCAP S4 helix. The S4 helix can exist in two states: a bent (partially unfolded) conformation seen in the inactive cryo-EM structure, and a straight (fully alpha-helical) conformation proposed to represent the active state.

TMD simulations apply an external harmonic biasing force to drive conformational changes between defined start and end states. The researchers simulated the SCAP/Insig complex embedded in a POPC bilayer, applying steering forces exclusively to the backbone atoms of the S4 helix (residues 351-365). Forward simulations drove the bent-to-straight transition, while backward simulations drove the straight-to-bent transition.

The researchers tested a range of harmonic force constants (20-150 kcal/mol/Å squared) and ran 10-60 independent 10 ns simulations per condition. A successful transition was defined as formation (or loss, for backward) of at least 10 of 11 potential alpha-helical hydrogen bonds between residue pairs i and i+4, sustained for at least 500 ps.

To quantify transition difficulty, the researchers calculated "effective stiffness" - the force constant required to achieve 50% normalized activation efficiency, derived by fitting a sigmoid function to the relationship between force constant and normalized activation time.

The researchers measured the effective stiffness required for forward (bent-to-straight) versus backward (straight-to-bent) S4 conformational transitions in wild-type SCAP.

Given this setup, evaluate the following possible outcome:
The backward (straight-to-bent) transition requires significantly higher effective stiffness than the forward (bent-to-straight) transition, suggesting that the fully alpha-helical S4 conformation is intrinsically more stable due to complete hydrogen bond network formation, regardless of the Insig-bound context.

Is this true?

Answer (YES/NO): NO